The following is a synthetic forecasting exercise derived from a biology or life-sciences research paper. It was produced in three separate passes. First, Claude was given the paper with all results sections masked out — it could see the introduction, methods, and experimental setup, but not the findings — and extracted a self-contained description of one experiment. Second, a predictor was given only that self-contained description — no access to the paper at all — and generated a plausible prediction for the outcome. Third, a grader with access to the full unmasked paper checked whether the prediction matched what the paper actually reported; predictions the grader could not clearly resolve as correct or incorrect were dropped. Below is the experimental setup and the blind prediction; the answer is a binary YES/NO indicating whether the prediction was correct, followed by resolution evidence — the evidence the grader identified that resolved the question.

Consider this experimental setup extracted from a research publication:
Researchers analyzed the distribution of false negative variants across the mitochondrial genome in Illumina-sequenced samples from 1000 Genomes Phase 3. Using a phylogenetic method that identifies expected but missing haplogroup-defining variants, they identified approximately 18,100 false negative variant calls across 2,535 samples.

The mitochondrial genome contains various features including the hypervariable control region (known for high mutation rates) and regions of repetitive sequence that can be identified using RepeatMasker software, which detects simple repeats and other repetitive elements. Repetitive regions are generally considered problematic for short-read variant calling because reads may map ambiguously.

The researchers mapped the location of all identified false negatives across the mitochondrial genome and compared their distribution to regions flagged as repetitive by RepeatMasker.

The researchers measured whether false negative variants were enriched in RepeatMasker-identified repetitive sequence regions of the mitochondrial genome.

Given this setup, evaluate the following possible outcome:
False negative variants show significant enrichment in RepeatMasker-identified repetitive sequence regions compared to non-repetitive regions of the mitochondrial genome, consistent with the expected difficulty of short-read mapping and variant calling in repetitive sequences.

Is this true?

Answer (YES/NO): NO